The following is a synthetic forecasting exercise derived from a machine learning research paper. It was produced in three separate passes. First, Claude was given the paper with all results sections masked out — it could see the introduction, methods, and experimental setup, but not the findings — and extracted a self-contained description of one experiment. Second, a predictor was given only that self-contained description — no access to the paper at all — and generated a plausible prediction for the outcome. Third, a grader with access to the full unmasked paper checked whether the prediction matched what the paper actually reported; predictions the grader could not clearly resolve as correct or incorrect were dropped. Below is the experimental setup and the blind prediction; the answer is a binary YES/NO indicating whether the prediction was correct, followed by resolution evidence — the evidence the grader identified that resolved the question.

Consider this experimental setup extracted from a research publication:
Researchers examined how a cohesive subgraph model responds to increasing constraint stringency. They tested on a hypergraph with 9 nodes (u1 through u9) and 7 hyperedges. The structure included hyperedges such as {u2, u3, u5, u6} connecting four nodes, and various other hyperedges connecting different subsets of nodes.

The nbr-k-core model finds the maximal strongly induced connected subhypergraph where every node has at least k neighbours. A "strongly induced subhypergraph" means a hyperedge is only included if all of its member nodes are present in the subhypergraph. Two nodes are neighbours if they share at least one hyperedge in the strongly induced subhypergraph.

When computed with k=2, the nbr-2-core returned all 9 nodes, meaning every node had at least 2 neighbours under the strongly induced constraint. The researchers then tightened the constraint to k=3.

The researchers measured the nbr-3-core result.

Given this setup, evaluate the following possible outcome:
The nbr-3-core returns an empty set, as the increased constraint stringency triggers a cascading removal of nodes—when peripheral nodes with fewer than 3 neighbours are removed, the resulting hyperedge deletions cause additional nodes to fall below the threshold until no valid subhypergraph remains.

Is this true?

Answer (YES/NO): NO